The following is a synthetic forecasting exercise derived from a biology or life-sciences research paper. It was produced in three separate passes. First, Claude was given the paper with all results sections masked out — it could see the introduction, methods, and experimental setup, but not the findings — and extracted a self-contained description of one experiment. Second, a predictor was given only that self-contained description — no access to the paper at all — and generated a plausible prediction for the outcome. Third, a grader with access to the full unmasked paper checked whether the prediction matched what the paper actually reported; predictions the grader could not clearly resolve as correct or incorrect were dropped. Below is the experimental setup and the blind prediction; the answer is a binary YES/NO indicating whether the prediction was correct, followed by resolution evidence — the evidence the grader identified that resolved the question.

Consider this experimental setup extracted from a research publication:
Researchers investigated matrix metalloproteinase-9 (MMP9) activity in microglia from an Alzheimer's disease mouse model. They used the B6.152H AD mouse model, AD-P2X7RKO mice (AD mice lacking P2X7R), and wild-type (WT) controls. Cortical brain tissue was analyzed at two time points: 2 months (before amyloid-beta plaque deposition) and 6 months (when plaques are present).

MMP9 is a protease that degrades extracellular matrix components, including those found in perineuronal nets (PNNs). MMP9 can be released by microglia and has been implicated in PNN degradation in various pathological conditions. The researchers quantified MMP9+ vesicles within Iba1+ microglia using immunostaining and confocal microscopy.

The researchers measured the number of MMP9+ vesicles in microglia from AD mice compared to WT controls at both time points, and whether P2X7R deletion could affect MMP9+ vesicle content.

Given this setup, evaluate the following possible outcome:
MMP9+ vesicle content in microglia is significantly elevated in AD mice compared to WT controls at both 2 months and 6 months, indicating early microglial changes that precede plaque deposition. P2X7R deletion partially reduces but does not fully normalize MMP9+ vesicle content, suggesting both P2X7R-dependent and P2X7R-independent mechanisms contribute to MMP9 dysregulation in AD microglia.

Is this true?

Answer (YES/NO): NO